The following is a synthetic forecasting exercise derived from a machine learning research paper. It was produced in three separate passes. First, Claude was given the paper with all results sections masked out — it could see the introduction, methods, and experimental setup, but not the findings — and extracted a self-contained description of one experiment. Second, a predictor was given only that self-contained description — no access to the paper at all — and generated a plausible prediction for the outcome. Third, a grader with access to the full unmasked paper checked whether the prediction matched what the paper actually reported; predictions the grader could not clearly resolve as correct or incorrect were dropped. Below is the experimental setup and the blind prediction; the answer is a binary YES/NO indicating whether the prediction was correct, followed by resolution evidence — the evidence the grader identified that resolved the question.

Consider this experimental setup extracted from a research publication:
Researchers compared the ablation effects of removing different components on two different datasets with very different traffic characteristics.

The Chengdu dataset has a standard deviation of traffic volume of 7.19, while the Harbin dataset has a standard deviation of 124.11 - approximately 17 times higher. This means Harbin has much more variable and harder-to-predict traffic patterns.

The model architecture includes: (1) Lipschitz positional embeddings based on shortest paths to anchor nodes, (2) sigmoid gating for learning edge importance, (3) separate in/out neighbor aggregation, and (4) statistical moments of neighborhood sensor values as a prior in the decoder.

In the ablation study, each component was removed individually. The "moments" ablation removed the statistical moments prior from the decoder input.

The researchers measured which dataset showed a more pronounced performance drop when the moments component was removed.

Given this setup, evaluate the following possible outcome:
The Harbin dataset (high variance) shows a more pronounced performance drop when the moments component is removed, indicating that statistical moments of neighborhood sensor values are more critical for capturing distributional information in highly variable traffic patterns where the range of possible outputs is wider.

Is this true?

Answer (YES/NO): YES